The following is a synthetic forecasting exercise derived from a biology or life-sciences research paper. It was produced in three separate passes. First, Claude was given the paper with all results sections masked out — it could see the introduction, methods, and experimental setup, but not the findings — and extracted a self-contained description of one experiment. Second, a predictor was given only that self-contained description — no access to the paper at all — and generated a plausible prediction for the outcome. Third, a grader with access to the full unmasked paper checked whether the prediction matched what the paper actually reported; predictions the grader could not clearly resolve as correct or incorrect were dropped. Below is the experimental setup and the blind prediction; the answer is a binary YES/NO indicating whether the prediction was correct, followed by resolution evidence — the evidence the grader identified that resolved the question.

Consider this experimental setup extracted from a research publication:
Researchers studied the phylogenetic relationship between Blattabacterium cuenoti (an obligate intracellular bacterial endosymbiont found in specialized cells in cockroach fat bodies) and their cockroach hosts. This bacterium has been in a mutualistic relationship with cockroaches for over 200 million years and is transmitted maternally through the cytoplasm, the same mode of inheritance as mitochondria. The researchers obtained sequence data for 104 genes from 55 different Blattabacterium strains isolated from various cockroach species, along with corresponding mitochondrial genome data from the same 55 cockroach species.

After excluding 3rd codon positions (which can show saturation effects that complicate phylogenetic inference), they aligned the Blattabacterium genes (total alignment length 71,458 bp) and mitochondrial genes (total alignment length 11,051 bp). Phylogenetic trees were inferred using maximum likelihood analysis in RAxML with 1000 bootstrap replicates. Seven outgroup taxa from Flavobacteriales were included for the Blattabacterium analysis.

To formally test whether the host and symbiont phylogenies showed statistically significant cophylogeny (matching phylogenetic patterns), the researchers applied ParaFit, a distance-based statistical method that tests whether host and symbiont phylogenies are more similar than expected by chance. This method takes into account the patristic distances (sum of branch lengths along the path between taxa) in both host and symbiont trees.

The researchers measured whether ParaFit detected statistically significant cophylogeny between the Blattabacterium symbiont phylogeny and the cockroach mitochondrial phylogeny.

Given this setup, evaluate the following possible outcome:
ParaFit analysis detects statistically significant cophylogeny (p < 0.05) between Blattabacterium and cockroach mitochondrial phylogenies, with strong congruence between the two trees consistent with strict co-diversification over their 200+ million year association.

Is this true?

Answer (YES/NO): YES